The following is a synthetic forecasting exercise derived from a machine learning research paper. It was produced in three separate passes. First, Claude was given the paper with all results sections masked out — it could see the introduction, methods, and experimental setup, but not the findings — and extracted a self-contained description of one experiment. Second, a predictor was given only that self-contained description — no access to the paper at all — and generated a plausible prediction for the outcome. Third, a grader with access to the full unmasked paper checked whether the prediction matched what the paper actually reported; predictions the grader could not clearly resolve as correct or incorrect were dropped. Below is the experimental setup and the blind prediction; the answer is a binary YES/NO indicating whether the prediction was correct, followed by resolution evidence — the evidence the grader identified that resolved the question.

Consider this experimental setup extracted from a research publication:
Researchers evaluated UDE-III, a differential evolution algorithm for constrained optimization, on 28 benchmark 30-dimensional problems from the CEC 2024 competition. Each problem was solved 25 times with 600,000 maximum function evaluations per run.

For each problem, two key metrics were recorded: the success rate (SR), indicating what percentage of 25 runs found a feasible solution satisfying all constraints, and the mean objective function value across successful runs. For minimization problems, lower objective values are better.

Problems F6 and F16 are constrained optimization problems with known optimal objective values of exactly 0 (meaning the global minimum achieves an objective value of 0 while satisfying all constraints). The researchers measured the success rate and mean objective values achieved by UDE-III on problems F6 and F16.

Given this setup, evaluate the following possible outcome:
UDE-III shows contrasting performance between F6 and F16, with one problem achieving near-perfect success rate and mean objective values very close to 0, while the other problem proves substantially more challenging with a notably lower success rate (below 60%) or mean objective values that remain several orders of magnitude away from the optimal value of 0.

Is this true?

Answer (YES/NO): NO